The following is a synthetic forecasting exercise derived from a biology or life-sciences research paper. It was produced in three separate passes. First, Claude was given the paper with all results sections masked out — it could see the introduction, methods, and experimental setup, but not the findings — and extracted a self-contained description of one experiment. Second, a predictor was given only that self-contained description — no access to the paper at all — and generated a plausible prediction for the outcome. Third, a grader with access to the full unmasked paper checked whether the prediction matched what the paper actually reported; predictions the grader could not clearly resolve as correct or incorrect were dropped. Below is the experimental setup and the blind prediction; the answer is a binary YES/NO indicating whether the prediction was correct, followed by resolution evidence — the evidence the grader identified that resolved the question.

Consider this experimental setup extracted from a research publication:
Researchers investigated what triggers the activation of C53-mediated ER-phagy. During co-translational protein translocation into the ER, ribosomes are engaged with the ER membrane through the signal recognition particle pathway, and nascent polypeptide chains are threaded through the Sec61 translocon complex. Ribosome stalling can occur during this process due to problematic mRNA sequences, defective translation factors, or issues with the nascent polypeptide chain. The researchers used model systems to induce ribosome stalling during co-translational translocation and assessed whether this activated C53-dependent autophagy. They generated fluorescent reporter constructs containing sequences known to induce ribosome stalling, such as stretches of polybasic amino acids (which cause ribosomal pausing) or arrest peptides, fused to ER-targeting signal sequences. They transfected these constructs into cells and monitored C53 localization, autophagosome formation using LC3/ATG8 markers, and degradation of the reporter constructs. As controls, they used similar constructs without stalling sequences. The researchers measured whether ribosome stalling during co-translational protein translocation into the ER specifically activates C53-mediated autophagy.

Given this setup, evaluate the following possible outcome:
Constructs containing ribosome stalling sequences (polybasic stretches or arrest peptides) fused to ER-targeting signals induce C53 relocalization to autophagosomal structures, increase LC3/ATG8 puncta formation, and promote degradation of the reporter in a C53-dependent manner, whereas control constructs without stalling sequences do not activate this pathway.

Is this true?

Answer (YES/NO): YES